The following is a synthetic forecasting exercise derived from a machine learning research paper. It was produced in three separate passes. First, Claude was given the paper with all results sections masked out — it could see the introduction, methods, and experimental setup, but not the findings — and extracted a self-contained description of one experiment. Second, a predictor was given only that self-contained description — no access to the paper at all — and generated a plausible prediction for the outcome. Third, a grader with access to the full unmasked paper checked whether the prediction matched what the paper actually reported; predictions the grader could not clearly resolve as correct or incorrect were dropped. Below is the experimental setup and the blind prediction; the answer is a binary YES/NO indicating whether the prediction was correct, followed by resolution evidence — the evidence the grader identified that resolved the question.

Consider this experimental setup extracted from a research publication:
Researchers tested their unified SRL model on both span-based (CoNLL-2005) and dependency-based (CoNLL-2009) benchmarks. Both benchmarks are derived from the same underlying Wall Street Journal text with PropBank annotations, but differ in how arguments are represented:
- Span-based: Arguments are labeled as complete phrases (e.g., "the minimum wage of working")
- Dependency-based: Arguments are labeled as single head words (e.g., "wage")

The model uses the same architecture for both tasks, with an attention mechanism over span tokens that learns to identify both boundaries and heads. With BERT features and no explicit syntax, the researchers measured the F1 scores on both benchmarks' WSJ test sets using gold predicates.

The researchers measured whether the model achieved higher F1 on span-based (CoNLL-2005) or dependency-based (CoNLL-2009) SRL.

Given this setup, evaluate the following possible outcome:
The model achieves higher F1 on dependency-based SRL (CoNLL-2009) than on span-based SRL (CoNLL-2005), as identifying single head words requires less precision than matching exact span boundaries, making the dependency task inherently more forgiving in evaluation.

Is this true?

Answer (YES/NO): YES